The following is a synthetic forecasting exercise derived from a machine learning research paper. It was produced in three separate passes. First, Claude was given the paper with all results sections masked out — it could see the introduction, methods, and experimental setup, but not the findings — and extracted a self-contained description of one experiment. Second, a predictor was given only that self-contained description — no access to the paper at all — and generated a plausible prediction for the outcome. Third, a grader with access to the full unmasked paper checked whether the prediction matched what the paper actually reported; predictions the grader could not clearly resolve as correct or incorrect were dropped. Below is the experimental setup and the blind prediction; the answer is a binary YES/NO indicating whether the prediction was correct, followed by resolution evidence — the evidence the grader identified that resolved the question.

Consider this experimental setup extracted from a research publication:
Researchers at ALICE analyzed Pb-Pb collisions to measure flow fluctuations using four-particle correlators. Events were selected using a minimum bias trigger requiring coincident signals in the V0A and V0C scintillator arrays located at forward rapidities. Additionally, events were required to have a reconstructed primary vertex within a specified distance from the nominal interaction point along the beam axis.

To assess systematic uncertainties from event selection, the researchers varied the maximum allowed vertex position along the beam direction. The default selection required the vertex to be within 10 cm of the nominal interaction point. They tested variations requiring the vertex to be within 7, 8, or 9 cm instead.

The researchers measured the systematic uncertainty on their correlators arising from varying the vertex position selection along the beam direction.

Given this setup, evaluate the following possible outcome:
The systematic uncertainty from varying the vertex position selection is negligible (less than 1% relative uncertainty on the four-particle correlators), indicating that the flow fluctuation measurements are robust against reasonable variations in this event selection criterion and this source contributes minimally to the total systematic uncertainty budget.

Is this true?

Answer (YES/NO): YES